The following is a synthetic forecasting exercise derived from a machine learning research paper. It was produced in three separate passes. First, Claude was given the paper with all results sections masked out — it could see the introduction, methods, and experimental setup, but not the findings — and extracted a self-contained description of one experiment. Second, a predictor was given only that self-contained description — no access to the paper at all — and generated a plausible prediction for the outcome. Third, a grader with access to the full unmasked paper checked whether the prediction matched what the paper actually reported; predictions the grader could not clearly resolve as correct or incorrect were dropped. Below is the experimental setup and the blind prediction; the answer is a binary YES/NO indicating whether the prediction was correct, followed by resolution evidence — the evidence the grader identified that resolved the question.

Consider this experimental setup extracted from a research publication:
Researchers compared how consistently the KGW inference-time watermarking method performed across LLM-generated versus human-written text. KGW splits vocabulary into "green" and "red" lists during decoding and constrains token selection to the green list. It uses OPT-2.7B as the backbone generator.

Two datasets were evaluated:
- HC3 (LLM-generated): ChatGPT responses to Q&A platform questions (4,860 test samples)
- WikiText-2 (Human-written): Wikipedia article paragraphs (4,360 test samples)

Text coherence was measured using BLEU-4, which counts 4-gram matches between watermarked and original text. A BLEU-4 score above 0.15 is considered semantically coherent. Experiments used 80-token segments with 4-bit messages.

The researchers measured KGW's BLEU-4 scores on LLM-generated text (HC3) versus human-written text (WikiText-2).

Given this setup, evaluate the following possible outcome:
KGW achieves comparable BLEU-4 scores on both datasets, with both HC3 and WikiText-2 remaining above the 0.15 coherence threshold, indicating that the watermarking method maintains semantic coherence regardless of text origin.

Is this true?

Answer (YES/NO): NO